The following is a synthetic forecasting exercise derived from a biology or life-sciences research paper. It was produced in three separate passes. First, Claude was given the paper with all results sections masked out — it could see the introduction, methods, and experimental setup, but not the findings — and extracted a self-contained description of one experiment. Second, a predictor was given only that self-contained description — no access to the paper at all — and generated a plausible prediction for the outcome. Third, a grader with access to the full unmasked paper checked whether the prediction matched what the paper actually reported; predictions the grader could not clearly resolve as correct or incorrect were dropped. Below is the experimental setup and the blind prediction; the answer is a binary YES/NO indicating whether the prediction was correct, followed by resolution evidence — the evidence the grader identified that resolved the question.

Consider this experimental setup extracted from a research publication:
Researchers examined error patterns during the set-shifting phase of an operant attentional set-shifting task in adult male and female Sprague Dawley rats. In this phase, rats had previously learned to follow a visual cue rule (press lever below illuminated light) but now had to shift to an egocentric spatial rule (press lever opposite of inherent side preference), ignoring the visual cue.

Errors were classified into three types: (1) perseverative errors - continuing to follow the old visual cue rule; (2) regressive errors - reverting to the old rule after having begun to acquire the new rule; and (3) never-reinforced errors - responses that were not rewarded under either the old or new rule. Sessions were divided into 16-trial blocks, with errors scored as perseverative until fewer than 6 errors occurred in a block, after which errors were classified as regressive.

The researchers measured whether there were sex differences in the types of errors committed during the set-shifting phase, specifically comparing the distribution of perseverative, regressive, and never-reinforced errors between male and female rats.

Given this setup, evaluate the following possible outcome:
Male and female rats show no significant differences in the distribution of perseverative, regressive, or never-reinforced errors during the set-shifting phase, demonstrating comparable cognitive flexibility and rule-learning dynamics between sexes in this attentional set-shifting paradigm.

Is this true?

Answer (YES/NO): NO